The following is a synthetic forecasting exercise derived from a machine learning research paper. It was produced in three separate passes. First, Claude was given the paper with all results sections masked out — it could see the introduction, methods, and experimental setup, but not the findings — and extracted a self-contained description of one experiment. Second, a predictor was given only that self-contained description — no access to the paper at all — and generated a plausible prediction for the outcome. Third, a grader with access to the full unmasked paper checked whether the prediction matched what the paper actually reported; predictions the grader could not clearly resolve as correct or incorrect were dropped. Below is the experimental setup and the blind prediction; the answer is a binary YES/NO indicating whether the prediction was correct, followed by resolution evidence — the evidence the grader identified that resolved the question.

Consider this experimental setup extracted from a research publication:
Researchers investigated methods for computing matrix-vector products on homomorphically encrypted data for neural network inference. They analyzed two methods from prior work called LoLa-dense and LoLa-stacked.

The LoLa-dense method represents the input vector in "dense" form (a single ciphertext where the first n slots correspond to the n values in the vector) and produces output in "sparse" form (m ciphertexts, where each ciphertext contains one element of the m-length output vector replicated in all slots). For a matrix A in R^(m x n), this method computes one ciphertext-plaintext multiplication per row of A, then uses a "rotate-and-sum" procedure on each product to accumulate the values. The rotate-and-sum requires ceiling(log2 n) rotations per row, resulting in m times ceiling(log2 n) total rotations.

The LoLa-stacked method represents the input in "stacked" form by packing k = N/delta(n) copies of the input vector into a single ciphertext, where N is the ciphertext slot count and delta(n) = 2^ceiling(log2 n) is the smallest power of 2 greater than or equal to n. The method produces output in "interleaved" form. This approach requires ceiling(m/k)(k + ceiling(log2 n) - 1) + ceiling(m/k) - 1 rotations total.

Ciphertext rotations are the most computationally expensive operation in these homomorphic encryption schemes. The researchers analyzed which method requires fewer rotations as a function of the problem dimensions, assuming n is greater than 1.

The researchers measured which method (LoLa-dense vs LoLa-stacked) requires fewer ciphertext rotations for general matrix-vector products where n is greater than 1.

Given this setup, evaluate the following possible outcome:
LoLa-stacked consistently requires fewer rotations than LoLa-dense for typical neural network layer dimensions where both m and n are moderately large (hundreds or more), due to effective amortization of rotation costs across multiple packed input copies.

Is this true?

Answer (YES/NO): YES